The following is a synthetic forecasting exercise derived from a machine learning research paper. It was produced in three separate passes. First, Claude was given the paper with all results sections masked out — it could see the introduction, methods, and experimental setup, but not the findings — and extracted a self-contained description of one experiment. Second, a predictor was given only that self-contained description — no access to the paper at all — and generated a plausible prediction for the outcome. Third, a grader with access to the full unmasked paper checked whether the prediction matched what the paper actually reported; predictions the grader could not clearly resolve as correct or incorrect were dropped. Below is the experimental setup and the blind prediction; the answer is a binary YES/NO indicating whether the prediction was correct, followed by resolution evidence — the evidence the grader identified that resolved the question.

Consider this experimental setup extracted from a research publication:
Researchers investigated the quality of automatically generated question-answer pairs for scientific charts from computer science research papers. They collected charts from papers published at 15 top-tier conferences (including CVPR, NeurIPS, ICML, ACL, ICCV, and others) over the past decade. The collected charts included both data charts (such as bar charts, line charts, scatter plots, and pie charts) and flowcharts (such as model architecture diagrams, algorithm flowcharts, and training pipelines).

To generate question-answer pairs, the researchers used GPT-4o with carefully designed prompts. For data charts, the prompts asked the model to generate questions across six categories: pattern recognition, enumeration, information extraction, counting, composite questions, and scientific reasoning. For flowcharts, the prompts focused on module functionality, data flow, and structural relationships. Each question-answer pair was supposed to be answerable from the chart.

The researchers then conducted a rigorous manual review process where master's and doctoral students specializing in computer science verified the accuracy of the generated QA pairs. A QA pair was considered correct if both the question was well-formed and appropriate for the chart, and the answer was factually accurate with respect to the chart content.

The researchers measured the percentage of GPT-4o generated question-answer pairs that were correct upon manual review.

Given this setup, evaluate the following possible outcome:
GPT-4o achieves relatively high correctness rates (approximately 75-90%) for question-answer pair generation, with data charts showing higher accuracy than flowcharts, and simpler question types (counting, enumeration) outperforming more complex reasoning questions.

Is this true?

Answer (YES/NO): NO